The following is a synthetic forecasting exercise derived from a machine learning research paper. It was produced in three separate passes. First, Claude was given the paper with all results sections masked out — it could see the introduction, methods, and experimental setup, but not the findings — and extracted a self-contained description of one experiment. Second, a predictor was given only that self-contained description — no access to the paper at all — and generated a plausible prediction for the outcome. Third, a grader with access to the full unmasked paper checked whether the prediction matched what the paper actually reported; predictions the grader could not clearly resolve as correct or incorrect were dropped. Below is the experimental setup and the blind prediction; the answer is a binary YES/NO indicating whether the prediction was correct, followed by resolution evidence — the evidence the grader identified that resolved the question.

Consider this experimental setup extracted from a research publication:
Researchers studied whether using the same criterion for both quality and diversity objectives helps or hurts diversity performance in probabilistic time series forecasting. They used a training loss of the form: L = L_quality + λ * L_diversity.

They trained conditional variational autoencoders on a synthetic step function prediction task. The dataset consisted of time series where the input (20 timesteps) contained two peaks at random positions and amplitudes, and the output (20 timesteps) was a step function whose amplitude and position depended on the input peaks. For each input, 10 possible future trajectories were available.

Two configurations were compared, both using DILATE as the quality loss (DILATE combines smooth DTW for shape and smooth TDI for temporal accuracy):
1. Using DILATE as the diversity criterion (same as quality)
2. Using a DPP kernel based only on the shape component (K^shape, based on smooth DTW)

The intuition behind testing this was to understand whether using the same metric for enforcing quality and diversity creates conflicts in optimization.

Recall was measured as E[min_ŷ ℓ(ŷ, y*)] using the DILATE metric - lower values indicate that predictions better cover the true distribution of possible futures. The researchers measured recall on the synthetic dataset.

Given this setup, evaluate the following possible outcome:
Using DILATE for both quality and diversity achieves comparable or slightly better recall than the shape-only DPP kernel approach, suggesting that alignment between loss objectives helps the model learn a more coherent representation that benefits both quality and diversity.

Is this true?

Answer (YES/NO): NO